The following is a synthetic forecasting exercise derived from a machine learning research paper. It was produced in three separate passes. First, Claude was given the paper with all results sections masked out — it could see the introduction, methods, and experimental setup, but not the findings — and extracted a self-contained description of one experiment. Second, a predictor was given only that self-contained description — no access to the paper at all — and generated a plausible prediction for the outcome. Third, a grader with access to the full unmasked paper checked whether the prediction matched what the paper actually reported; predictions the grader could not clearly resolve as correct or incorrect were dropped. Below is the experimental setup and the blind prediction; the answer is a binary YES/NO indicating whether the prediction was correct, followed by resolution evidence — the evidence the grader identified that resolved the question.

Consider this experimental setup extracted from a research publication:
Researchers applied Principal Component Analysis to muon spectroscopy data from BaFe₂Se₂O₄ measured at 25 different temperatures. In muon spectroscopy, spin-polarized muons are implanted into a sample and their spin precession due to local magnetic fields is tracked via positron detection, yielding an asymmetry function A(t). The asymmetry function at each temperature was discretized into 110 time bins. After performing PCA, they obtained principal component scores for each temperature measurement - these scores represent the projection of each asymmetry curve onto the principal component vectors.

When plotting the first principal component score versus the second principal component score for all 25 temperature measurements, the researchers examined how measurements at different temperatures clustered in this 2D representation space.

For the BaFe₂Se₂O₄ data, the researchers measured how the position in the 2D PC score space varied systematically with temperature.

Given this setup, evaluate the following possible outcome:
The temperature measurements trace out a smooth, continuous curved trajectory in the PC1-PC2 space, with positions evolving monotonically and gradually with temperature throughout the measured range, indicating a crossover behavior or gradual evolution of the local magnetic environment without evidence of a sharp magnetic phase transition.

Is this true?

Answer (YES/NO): NO